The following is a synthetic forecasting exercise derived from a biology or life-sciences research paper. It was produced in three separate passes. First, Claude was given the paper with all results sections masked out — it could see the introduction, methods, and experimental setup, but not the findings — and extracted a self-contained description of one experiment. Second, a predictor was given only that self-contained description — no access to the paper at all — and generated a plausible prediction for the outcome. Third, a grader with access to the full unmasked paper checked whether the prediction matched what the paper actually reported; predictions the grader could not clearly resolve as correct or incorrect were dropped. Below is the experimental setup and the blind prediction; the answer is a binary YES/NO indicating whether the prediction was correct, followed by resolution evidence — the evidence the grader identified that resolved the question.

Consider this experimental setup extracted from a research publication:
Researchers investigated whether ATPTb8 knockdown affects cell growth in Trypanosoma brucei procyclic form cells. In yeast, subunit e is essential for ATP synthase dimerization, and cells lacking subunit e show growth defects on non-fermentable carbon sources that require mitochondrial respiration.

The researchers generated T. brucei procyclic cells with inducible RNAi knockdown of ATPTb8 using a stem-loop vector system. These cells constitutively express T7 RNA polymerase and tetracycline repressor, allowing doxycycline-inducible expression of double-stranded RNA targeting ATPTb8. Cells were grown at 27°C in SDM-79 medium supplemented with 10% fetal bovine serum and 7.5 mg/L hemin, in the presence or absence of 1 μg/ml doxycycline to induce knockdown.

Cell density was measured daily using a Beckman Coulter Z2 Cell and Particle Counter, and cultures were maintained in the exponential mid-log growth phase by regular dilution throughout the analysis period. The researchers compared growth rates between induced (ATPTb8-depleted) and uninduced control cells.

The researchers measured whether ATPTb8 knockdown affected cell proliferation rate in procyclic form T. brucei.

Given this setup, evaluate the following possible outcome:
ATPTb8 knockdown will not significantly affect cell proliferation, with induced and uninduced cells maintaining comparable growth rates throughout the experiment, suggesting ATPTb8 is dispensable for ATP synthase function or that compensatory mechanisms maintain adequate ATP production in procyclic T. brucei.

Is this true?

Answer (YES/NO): NO